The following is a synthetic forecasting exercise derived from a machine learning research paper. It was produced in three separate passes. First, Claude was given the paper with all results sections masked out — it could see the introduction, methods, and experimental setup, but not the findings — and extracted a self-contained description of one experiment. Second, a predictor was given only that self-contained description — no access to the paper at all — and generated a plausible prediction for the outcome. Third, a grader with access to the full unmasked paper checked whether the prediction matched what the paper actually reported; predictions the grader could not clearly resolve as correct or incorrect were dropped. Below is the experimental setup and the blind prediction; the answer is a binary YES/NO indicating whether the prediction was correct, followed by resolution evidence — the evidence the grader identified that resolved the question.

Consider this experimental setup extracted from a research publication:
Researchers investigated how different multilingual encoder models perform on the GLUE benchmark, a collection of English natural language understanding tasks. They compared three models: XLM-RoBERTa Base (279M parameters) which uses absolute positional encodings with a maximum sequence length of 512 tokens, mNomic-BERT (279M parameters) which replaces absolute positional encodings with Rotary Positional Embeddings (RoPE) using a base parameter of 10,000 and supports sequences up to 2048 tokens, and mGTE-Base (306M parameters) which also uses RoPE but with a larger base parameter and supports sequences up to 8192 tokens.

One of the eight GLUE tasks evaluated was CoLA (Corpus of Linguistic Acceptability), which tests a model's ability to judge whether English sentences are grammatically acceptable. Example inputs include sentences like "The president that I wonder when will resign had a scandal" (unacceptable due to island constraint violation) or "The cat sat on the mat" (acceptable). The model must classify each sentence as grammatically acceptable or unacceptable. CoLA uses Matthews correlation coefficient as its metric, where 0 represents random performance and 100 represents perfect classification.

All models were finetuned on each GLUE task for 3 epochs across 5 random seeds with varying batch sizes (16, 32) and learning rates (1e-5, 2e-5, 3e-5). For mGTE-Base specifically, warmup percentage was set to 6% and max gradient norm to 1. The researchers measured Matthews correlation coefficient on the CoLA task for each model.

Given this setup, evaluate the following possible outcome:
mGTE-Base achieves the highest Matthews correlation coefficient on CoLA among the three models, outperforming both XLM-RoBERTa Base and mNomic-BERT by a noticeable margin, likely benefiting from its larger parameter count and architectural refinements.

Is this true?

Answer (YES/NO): NO